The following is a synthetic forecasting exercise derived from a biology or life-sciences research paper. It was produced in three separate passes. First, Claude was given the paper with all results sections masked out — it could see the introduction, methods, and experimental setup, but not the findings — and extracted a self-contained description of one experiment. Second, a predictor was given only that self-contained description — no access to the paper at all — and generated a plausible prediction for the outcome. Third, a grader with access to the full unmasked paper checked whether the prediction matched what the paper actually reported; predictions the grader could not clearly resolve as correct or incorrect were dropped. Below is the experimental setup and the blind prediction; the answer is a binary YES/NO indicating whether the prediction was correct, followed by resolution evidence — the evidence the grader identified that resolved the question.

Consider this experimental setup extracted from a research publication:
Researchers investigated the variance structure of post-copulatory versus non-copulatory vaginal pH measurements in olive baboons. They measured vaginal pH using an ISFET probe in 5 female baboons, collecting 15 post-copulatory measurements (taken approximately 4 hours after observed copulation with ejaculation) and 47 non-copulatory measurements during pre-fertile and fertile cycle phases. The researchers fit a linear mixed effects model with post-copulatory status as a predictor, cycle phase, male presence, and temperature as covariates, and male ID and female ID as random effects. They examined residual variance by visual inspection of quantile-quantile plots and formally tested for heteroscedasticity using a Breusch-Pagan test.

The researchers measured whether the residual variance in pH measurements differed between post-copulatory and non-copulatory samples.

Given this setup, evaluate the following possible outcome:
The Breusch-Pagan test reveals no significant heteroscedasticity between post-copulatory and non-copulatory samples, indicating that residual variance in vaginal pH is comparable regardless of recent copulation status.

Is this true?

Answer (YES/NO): NO